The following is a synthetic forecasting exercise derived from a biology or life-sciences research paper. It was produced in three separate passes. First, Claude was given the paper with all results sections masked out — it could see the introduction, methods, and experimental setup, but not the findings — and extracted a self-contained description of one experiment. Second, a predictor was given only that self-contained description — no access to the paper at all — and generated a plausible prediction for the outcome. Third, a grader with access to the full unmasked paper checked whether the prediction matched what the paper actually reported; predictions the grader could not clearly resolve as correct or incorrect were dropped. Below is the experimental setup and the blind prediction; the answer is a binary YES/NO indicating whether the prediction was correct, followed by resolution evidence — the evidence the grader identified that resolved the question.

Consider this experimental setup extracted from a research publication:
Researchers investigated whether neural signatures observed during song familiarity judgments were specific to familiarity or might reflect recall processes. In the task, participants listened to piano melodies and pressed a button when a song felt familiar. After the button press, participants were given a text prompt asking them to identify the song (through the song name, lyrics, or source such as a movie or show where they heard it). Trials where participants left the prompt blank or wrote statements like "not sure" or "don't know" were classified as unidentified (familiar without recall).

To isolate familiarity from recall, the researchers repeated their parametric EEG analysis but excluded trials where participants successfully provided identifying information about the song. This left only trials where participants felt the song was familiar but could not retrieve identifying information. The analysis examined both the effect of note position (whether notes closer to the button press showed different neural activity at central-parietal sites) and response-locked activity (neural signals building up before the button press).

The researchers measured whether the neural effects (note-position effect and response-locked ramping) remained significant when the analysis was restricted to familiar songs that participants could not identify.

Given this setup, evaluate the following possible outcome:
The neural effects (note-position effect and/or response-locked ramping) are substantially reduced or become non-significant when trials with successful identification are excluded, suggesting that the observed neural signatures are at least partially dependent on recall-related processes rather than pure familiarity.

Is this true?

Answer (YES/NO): NO